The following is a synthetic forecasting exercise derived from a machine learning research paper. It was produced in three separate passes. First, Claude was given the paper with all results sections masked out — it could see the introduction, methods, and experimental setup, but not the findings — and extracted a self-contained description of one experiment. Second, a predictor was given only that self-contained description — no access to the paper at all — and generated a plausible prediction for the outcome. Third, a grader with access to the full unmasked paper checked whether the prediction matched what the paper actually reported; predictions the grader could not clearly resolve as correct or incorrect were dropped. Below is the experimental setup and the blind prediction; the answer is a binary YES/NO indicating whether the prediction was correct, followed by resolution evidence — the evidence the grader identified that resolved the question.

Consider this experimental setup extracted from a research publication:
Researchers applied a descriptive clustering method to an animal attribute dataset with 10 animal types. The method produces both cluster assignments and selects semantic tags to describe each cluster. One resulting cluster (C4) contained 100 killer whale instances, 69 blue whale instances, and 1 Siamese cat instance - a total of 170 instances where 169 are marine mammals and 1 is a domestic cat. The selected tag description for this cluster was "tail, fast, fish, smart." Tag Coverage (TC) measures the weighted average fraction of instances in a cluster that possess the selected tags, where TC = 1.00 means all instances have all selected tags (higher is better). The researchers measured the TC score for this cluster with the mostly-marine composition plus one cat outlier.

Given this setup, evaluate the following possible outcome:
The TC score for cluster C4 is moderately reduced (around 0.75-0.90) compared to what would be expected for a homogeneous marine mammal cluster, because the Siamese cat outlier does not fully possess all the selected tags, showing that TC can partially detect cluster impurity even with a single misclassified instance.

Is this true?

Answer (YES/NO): NO